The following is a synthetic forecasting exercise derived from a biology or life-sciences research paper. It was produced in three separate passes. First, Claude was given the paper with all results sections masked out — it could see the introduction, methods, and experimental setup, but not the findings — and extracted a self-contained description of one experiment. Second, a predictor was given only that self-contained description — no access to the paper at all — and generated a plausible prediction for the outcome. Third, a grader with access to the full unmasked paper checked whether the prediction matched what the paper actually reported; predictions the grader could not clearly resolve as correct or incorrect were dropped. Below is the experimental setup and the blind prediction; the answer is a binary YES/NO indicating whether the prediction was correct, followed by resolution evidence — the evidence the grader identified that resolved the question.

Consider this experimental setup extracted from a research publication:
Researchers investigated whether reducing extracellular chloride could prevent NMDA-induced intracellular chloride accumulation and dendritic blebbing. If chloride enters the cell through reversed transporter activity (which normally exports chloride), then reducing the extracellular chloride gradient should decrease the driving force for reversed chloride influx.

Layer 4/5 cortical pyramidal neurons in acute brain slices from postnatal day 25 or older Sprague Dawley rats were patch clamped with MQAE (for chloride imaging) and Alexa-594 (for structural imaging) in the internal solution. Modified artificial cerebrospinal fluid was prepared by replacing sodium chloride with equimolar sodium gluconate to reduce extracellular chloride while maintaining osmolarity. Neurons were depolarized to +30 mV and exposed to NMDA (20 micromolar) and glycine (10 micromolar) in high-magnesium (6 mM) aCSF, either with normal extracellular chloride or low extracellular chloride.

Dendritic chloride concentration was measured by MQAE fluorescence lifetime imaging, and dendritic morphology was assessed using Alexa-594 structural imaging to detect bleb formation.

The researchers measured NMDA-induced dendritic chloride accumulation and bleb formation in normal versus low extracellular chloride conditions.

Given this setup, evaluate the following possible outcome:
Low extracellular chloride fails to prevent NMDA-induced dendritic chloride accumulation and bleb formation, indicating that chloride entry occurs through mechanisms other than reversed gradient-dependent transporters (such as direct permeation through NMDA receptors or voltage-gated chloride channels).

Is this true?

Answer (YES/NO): NO